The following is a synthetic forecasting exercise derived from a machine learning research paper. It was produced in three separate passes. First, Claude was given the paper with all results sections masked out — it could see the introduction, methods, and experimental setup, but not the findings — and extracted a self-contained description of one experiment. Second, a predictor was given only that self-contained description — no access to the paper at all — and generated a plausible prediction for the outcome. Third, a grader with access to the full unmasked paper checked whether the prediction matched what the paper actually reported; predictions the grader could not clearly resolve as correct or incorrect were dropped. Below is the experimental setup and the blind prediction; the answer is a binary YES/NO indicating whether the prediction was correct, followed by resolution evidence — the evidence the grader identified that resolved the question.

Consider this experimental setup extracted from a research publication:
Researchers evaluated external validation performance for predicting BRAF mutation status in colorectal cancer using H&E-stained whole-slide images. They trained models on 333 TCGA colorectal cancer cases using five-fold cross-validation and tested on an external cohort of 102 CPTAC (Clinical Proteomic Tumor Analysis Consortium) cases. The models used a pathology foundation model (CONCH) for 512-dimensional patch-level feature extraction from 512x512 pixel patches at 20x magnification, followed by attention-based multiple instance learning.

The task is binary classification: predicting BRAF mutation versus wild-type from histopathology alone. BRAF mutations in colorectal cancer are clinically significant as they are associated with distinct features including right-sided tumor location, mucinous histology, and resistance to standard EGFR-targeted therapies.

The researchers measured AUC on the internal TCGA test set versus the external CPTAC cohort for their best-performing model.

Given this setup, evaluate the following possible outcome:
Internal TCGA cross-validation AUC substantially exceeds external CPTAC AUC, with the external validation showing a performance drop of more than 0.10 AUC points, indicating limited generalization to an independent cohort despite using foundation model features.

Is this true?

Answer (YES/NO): YES